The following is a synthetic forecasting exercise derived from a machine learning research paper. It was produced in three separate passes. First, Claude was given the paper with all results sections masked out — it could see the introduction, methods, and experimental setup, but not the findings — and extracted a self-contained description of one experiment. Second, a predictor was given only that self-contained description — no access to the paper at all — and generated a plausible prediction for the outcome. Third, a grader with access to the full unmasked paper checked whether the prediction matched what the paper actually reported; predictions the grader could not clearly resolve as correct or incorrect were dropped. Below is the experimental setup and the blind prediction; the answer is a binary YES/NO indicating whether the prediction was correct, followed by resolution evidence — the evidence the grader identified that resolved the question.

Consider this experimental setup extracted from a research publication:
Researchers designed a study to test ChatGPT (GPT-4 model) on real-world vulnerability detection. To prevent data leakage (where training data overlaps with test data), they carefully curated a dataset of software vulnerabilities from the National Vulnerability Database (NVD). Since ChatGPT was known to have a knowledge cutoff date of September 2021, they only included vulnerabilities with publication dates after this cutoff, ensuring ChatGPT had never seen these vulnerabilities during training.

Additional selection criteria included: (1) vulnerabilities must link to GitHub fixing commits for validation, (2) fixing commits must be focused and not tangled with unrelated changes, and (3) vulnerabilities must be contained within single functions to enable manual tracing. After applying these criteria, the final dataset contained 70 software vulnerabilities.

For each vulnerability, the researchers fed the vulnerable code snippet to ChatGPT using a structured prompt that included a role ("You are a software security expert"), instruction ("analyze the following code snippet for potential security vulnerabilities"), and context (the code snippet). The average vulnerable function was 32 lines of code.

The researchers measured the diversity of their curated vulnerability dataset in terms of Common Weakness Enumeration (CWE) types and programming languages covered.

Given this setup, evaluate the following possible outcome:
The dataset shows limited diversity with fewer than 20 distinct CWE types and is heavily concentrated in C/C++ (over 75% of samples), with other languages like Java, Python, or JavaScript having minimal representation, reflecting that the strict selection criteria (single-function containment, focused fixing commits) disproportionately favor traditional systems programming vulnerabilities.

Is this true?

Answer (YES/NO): NO